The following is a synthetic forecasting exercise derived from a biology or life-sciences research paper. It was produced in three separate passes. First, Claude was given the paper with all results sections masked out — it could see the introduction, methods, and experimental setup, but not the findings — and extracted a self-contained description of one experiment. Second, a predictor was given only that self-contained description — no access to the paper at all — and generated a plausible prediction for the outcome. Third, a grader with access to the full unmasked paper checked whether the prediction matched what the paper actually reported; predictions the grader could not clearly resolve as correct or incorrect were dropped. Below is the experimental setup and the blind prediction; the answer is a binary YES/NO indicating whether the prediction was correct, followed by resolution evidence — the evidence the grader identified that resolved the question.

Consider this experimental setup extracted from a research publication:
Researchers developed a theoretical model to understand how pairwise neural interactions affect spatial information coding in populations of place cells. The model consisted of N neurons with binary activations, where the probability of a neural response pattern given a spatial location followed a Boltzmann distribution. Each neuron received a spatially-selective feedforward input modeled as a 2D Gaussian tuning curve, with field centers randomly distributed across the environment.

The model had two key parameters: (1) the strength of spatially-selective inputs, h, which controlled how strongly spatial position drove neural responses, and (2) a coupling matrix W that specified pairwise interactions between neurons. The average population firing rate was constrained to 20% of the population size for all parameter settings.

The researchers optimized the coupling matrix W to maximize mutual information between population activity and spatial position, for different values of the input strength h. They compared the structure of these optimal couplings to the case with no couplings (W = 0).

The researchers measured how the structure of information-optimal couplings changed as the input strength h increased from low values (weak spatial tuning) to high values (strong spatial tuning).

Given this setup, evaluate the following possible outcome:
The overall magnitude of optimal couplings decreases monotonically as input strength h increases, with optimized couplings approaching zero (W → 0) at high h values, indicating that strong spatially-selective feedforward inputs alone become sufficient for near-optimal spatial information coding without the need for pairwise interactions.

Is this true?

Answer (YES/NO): NO